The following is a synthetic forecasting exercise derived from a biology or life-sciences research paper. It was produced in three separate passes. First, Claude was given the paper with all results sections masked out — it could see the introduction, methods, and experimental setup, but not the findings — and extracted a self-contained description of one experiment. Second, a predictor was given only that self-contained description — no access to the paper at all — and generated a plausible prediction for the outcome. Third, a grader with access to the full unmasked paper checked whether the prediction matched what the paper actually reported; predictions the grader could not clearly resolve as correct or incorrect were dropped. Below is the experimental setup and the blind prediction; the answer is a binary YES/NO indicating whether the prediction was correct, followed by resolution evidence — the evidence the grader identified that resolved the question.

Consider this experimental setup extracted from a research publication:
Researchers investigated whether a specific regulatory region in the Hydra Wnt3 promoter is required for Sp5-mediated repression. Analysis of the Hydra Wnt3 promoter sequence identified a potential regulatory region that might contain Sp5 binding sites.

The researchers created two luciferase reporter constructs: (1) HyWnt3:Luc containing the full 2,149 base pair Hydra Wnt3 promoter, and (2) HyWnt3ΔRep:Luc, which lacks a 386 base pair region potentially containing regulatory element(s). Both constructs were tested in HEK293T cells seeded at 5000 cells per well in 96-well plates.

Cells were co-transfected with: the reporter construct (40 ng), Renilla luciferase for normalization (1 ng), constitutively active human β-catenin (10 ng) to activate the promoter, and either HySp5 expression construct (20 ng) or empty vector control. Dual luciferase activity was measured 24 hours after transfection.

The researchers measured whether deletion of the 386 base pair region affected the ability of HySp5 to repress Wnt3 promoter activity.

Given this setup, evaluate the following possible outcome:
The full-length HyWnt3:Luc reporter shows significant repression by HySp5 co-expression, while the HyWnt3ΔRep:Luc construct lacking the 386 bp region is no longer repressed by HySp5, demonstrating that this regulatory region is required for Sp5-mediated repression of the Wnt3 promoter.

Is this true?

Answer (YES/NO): YES